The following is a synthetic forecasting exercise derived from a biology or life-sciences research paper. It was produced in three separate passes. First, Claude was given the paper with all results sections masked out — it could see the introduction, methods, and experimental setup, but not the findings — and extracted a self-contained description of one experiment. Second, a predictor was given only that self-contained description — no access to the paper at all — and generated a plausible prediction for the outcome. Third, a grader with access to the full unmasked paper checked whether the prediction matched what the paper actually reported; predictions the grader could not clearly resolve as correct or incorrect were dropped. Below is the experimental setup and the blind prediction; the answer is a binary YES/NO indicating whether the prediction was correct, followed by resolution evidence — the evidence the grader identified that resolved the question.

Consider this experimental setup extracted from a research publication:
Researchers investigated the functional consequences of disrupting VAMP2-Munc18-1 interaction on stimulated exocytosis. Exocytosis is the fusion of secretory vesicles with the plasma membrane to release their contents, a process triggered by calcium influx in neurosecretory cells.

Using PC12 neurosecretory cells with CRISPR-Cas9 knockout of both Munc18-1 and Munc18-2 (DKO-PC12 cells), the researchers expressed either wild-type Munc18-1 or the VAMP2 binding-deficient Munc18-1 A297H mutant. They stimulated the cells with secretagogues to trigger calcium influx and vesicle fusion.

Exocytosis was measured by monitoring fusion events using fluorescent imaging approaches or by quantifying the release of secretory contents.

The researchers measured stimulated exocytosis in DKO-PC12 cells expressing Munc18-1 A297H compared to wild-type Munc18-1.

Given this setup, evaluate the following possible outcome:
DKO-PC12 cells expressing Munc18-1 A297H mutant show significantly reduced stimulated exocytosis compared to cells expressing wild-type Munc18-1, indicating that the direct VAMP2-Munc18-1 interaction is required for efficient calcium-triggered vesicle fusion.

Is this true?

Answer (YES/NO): YES